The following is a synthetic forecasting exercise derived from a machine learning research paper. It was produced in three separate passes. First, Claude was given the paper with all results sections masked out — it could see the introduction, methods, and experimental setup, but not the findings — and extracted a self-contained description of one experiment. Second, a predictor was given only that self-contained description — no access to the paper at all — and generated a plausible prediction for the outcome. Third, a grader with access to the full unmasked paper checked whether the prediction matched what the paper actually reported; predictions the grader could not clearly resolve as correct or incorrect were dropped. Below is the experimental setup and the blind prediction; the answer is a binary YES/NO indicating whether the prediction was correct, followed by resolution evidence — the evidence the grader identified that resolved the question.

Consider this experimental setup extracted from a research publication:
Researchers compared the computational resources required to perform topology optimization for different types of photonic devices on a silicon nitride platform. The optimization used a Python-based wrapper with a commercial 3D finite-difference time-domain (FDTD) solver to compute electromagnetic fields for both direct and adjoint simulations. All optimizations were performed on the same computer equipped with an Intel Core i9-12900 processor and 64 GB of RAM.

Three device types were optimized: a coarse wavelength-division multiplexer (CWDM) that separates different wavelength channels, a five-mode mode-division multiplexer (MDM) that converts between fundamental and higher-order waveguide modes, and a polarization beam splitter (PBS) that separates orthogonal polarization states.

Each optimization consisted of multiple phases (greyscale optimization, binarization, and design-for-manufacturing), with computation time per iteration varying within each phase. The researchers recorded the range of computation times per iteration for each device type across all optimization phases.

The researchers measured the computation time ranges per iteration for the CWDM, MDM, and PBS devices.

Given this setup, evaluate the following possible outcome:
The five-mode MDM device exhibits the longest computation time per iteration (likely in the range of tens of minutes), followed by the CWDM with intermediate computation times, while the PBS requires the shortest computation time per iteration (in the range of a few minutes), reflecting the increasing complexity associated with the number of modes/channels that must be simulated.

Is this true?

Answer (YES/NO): NO